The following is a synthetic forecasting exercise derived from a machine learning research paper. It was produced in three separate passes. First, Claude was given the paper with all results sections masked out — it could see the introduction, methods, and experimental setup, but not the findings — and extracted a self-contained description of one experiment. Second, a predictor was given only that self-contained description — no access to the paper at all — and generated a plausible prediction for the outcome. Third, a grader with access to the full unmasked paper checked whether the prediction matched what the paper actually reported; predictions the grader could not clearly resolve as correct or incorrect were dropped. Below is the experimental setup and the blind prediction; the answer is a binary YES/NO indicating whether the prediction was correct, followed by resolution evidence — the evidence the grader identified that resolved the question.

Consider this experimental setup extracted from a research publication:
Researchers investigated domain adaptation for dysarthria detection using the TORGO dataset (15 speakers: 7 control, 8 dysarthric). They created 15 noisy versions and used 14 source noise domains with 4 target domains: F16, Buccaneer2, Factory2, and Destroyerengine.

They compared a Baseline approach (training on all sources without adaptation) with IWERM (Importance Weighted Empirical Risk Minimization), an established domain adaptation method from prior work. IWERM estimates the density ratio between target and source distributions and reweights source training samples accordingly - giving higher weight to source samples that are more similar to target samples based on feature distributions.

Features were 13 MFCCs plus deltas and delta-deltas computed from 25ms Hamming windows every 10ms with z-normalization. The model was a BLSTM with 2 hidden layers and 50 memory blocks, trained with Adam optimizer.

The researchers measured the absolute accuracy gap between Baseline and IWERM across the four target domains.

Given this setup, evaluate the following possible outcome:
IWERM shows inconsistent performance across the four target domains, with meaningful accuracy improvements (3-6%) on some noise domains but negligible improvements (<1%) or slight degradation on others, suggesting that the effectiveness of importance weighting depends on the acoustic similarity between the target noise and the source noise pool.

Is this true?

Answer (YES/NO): NO